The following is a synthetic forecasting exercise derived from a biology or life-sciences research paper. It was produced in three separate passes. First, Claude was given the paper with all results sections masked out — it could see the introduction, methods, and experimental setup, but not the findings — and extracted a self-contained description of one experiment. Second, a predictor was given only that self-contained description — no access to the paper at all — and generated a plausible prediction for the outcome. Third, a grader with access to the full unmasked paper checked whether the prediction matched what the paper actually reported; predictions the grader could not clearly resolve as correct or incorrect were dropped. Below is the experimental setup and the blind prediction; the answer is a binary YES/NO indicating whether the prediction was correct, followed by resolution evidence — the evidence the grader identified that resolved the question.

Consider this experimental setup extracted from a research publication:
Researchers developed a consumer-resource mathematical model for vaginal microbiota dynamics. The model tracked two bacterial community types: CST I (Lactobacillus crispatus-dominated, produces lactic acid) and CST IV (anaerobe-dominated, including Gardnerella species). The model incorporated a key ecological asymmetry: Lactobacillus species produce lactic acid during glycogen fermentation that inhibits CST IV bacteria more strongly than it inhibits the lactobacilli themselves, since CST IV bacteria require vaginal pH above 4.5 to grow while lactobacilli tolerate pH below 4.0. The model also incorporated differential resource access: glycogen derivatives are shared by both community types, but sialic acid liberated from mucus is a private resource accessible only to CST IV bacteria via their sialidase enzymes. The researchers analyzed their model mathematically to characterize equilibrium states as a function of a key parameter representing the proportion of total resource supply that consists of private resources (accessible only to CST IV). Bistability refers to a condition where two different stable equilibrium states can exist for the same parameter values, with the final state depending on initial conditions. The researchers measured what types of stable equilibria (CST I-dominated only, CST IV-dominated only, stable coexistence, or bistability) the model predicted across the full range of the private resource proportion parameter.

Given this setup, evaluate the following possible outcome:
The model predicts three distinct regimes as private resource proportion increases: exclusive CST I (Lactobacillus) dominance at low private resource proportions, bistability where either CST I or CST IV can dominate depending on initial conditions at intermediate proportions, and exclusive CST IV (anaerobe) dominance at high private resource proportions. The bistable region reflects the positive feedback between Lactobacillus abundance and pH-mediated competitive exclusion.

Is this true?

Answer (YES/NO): NO